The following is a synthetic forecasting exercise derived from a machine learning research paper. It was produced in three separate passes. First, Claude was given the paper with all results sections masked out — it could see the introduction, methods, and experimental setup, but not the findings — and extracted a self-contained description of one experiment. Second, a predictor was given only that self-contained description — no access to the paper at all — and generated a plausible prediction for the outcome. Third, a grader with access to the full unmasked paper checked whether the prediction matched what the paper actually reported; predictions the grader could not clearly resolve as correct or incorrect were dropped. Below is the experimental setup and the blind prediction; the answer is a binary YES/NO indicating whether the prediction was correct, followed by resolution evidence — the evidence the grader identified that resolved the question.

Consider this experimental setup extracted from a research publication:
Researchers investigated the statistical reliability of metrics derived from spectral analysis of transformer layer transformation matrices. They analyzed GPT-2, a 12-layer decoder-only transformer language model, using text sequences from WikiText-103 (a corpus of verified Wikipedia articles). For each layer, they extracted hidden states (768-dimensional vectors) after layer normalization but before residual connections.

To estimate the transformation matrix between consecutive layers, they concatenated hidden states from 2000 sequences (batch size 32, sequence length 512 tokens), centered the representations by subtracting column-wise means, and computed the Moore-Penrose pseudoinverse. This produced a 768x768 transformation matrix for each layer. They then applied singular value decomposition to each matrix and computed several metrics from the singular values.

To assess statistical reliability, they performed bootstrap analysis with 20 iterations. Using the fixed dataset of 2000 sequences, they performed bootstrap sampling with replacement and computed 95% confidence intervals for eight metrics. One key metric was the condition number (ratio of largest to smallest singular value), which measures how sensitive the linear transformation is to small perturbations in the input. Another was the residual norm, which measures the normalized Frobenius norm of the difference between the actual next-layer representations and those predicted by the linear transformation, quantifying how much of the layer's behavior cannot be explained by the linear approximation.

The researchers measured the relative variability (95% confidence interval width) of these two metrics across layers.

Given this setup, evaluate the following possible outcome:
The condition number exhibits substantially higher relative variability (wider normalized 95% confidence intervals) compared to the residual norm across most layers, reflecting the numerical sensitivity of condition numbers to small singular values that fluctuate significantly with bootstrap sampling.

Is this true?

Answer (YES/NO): YES